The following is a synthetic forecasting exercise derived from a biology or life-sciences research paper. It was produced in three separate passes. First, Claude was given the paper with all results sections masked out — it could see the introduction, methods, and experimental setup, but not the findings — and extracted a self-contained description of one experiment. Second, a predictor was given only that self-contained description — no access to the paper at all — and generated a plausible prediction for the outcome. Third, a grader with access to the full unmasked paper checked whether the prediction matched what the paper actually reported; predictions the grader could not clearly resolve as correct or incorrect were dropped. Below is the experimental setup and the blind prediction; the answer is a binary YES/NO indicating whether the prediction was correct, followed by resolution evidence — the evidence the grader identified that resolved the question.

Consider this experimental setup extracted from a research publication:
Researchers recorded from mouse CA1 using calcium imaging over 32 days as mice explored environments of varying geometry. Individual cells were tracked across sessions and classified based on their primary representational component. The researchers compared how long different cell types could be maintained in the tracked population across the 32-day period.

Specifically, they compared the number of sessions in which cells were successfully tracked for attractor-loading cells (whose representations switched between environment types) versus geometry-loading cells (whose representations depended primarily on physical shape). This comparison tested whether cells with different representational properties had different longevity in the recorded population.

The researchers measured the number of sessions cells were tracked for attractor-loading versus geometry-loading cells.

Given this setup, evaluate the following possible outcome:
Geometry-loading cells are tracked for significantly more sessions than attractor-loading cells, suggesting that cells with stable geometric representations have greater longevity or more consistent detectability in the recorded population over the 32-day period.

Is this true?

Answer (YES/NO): NO